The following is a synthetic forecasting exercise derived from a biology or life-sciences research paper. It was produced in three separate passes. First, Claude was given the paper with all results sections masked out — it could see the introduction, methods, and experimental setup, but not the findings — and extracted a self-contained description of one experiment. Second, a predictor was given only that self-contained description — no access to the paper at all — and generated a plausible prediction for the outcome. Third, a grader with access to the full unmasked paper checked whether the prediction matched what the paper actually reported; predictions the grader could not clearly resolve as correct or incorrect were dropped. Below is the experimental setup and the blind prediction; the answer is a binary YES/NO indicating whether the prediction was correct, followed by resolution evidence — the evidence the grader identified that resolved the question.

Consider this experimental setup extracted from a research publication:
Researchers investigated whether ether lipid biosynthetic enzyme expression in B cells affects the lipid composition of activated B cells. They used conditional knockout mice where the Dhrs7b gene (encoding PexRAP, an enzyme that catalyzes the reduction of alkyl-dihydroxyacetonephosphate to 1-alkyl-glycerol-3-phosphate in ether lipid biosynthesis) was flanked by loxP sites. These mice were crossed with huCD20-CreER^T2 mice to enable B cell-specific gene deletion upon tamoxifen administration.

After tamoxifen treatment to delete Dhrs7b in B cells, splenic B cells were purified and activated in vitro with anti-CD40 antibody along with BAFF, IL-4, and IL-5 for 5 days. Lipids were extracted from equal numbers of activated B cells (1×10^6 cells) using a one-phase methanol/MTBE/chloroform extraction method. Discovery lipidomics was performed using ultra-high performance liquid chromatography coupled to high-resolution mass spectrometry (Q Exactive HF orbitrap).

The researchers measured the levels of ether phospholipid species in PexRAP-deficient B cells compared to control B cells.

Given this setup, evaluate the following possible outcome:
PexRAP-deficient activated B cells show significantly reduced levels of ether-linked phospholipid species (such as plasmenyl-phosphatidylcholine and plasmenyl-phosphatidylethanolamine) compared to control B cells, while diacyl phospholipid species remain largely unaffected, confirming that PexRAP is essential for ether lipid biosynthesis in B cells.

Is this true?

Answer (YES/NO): NO